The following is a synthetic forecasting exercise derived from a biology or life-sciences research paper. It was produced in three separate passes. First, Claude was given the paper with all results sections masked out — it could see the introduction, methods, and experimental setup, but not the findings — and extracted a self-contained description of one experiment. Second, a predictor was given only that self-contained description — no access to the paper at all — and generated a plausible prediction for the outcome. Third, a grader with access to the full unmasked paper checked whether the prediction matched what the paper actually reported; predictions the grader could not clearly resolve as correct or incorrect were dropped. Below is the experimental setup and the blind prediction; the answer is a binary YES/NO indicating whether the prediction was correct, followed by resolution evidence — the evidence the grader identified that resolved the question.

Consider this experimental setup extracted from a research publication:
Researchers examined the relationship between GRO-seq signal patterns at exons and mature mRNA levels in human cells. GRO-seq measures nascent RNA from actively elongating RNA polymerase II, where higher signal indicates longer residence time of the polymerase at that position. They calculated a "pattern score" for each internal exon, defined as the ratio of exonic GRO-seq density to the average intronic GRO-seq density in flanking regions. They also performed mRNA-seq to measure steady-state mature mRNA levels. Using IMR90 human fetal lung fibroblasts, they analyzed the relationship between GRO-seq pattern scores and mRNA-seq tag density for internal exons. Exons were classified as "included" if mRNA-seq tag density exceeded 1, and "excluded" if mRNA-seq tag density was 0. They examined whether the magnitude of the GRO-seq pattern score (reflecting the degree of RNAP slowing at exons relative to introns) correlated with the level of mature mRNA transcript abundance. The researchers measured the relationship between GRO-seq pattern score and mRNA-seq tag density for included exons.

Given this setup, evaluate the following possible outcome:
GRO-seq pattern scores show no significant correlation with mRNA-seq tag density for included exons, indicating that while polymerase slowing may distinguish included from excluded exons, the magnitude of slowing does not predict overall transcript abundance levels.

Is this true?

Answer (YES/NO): NO